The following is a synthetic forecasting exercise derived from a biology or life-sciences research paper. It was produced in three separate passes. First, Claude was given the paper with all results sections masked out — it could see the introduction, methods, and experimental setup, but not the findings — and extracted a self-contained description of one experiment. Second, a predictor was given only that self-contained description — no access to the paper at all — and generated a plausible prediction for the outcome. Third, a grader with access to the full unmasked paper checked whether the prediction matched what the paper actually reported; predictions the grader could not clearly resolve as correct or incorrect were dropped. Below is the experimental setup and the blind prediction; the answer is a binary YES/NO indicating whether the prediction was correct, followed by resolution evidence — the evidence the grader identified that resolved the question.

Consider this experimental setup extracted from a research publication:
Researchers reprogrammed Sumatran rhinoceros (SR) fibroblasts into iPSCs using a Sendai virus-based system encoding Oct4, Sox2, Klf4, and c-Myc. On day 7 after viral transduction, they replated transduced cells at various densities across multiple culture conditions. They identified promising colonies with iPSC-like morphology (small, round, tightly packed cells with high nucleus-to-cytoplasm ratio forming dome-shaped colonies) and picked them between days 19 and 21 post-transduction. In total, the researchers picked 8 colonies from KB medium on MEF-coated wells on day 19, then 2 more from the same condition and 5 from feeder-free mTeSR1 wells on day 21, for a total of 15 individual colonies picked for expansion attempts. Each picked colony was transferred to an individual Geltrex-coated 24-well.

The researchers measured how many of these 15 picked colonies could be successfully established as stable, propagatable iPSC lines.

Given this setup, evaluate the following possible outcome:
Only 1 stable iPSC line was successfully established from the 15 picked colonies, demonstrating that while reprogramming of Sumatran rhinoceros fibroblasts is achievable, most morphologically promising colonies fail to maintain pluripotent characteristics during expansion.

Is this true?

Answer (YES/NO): NO